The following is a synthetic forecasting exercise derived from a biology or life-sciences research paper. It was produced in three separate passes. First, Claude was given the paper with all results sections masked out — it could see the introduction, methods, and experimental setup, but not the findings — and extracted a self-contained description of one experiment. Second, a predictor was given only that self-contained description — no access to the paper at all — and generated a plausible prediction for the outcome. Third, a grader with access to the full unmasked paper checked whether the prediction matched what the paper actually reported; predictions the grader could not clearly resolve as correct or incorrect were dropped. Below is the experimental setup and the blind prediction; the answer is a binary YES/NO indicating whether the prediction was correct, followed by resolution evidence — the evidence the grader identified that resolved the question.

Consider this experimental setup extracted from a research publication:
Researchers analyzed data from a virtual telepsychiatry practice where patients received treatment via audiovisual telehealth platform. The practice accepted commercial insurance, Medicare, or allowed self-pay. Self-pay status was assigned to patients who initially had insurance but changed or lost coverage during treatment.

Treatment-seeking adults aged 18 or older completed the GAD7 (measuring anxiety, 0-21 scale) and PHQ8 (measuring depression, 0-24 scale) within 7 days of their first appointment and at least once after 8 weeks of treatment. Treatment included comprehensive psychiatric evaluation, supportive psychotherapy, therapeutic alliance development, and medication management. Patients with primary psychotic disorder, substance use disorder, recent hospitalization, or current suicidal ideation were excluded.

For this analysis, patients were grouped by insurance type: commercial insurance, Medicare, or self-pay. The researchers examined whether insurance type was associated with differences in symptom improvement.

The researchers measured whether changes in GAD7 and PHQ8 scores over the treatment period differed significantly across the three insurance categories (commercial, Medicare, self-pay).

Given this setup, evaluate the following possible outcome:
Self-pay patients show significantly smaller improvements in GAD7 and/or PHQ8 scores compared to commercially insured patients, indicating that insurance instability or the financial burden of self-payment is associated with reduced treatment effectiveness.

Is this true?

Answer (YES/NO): NO